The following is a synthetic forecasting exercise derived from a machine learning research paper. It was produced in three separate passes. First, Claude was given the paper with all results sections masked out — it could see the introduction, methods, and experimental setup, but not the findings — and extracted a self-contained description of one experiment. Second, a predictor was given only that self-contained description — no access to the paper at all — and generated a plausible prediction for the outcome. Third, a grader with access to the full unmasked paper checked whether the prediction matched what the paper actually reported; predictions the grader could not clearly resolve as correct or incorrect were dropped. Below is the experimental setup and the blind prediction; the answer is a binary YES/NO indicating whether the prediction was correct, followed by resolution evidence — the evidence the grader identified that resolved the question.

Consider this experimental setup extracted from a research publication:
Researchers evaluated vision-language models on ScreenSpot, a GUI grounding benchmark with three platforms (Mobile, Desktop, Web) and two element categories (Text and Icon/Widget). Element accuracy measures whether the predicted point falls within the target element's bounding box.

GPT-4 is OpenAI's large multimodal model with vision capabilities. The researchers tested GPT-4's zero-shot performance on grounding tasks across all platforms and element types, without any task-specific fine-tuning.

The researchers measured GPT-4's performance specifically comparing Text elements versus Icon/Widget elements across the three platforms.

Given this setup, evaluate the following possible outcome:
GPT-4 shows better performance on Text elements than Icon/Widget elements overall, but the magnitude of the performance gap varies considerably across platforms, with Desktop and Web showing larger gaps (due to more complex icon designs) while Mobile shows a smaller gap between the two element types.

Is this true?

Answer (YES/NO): NO